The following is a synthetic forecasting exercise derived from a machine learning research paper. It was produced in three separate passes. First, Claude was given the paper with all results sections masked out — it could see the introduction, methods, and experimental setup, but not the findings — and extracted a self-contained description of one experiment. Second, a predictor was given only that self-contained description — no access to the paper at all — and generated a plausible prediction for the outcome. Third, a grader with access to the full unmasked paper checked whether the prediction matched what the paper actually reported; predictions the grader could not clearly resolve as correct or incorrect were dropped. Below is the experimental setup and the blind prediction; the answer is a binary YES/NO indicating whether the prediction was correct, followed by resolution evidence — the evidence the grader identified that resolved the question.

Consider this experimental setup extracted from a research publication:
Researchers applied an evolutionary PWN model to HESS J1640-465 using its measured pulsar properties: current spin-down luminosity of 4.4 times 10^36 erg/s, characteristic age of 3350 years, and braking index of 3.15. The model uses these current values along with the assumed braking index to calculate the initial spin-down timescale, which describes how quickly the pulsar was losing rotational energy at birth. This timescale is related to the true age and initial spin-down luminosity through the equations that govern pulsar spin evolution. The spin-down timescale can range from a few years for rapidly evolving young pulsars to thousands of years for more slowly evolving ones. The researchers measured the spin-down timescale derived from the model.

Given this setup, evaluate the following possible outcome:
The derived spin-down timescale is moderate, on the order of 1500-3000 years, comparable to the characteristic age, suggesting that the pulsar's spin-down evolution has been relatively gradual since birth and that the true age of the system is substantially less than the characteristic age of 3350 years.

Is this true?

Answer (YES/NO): NO